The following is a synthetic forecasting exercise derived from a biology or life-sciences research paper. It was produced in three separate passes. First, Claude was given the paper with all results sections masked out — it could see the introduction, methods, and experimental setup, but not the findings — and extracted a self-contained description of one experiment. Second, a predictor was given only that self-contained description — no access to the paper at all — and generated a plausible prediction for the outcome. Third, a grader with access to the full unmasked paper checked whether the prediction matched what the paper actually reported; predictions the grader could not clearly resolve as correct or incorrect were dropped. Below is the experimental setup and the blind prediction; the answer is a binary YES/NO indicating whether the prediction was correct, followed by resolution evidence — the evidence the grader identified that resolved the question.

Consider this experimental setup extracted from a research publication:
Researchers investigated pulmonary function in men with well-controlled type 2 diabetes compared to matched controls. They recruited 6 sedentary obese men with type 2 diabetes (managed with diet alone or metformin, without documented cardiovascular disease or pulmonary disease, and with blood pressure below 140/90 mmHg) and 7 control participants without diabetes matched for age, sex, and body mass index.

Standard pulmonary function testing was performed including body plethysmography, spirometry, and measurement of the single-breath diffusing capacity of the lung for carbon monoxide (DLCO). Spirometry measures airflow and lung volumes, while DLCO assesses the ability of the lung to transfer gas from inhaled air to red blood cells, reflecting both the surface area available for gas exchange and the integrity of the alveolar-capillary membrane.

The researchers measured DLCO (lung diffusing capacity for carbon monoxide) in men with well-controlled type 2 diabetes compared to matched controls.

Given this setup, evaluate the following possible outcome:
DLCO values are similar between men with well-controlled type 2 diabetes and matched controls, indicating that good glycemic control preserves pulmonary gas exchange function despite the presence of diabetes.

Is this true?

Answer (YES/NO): YES